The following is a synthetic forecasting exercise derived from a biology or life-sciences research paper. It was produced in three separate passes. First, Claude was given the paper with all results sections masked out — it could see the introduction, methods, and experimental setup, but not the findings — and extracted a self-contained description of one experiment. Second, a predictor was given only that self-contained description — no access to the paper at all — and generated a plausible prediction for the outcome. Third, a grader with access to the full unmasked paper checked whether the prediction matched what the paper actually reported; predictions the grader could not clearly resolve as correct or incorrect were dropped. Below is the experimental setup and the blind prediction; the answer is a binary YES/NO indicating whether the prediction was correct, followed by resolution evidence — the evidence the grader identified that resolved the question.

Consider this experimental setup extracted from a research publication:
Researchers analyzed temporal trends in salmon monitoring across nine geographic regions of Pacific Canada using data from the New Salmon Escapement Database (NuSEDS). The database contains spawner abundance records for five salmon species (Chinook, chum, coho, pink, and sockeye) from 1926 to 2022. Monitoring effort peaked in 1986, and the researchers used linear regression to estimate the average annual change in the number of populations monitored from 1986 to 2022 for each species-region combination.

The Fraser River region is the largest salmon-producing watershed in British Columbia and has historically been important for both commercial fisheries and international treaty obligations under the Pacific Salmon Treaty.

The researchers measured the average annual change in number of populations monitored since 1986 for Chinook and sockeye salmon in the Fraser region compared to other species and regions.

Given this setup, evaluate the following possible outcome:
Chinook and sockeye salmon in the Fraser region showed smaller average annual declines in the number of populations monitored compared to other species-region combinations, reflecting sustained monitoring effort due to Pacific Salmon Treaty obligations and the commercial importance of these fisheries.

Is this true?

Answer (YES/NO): NO